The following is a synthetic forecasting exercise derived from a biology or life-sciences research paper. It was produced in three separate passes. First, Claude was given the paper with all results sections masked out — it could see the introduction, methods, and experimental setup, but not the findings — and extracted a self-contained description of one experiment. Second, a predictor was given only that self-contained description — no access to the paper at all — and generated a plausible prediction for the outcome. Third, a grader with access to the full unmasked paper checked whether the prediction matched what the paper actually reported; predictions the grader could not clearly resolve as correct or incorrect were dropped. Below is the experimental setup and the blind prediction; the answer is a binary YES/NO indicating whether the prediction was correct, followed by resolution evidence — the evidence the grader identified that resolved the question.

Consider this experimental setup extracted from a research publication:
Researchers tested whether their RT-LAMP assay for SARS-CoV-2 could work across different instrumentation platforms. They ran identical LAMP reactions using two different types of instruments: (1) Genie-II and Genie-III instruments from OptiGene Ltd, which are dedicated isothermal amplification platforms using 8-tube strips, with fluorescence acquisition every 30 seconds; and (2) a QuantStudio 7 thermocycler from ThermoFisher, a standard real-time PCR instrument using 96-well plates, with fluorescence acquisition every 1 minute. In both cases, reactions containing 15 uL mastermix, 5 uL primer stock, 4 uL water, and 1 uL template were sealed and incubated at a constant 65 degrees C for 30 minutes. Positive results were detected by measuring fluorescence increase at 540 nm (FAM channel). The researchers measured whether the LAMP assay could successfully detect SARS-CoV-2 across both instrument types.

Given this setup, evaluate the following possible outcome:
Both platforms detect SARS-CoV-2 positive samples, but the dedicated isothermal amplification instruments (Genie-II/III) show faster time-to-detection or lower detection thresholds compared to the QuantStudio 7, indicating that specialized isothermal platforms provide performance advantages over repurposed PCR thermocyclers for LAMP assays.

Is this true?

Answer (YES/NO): NO